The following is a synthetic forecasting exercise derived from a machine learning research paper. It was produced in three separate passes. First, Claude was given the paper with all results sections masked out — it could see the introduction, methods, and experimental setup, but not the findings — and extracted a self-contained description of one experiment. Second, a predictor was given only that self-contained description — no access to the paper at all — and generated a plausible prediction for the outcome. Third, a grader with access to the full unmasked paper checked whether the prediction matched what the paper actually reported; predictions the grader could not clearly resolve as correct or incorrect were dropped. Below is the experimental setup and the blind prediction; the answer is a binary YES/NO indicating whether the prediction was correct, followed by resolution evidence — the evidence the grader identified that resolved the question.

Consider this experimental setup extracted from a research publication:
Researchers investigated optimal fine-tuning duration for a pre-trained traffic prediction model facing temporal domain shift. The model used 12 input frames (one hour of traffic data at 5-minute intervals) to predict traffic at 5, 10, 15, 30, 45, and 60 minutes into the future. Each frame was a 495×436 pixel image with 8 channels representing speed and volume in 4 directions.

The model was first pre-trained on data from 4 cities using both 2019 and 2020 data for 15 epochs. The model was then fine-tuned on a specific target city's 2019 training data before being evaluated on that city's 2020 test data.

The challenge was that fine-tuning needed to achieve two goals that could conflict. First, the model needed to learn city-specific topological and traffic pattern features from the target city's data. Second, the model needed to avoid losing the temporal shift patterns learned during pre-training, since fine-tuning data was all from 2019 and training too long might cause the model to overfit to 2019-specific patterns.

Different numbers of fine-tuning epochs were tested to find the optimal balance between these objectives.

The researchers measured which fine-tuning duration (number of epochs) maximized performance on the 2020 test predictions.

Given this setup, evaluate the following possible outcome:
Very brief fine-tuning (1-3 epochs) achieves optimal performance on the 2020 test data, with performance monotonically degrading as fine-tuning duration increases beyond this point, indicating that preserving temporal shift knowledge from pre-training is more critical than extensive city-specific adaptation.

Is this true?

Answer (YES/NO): NO